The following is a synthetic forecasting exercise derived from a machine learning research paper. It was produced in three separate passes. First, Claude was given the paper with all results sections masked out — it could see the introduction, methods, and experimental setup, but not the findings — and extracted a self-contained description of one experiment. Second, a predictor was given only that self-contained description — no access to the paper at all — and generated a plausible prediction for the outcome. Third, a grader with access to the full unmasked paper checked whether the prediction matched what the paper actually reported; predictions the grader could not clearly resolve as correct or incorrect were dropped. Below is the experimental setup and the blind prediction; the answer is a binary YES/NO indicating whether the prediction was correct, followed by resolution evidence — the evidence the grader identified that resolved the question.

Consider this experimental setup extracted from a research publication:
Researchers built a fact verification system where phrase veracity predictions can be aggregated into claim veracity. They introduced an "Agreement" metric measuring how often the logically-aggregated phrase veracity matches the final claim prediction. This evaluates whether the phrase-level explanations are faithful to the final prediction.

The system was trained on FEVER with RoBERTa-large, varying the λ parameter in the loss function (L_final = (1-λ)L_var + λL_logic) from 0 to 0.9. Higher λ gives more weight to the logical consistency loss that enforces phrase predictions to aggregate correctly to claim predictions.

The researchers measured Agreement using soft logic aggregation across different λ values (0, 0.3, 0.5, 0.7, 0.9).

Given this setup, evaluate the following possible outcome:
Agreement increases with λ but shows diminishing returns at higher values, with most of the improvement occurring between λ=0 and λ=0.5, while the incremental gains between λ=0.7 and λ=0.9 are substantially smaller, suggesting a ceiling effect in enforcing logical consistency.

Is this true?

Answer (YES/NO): NO